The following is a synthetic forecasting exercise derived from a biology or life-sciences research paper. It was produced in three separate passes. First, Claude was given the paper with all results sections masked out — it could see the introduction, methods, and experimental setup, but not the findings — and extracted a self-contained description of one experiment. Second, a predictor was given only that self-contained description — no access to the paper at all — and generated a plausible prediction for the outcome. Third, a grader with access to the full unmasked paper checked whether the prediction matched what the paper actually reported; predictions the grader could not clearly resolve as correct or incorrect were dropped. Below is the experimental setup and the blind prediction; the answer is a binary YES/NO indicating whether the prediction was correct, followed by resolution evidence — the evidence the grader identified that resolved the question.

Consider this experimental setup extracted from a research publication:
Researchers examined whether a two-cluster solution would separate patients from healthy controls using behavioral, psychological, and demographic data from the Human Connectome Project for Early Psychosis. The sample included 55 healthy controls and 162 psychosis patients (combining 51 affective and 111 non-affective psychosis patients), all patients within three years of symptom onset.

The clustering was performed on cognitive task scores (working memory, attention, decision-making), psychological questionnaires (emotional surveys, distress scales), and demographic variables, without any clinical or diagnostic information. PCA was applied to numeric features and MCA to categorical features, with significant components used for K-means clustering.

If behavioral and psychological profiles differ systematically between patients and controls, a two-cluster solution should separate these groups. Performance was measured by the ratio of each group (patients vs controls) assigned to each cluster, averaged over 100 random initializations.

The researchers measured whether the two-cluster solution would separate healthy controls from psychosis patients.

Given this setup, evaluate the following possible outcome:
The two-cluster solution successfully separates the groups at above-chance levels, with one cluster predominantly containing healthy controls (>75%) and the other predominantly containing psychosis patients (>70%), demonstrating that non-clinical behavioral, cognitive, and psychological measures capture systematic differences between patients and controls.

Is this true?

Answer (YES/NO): NO